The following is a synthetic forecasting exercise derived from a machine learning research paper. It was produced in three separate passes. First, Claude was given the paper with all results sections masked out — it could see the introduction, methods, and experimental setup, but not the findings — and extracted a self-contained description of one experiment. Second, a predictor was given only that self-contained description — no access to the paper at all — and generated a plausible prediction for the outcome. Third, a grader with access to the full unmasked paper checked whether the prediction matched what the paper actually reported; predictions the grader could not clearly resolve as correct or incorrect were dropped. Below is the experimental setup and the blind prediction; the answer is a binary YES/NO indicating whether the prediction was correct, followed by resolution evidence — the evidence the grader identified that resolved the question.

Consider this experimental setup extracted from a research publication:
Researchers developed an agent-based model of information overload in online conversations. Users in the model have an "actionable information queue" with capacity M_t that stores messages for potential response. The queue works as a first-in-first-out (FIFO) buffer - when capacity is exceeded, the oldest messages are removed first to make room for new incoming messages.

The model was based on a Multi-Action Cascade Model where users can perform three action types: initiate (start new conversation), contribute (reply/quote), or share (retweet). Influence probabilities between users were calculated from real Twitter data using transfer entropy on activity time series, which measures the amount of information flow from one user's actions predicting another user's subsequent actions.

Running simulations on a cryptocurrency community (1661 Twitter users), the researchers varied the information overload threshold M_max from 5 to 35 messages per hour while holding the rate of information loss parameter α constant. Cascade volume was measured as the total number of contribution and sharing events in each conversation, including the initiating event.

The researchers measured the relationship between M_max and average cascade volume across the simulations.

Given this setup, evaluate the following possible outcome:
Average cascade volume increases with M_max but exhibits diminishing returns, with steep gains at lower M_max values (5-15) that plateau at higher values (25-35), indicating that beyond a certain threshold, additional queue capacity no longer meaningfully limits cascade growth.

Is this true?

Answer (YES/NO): NO